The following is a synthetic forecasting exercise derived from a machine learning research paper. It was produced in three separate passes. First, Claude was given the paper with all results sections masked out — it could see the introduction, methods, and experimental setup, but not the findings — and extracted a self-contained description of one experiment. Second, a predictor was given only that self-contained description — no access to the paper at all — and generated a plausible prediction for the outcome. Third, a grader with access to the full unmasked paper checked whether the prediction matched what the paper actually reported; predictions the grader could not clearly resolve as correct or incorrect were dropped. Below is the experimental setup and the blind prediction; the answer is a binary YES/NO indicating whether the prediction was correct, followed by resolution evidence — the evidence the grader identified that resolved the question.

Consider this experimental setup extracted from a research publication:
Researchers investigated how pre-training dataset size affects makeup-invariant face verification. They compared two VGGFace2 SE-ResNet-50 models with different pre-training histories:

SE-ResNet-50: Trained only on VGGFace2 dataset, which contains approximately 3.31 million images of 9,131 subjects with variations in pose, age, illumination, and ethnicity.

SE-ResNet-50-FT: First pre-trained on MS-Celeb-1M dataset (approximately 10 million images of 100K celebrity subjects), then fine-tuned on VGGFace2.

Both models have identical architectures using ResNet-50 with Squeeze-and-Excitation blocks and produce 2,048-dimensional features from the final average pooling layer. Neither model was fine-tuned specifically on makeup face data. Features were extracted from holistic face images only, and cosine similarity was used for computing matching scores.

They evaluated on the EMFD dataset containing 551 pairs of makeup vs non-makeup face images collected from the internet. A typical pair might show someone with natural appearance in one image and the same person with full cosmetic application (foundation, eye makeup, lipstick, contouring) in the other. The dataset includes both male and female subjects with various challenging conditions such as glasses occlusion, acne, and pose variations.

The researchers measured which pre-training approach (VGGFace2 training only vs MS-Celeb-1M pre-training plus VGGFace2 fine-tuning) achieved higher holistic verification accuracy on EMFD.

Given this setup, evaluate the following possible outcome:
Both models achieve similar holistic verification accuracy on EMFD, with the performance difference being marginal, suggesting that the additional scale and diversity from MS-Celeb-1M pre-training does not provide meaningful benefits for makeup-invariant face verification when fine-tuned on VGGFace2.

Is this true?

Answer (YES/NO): NO